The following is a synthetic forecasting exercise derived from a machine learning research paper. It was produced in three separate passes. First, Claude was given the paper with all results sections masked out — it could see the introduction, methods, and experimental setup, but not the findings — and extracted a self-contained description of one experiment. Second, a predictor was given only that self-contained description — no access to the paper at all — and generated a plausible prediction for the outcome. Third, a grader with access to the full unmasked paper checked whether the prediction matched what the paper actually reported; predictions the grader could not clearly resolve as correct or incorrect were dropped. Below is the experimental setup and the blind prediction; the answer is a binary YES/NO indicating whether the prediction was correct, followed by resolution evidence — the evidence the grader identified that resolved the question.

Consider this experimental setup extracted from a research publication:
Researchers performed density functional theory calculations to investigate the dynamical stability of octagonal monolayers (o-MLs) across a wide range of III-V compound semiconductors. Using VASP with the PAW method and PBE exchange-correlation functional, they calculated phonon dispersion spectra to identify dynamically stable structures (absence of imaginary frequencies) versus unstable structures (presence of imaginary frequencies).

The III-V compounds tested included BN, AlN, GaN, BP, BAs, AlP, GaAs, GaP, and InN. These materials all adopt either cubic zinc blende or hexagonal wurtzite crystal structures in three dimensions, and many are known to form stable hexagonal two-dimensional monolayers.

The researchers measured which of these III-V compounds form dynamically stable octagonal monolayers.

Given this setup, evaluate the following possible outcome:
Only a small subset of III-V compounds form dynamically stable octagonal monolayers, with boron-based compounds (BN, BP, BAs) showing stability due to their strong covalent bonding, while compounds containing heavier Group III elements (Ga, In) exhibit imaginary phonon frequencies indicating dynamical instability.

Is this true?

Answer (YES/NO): NO